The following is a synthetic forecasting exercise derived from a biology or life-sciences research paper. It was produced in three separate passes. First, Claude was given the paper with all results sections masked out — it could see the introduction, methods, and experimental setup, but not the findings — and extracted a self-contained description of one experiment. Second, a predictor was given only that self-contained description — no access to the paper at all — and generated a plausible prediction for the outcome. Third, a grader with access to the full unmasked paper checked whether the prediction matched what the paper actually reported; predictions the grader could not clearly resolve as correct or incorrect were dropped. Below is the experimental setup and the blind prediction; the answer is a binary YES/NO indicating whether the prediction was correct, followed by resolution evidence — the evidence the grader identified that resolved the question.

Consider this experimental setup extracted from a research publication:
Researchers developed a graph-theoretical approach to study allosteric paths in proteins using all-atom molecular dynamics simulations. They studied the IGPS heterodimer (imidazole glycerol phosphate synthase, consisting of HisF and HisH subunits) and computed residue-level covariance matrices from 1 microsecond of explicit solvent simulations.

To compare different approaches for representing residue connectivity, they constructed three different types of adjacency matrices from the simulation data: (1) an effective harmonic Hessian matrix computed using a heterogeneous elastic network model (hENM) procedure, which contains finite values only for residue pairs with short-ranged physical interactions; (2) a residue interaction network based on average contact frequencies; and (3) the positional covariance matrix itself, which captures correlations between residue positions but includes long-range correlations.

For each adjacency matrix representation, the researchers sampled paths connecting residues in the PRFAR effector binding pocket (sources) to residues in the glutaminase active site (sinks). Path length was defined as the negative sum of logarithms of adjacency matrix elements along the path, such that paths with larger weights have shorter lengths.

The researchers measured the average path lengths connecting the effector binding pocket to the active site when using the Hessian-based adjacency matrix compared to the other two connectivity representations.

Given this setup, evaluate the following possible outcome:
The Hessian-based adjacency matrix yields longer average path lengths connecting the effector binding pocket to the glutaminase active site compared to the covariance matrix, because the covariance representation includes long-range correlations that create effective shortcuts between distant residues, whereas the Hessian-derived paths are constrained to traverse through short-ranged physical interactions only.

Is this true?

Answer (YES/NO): YES